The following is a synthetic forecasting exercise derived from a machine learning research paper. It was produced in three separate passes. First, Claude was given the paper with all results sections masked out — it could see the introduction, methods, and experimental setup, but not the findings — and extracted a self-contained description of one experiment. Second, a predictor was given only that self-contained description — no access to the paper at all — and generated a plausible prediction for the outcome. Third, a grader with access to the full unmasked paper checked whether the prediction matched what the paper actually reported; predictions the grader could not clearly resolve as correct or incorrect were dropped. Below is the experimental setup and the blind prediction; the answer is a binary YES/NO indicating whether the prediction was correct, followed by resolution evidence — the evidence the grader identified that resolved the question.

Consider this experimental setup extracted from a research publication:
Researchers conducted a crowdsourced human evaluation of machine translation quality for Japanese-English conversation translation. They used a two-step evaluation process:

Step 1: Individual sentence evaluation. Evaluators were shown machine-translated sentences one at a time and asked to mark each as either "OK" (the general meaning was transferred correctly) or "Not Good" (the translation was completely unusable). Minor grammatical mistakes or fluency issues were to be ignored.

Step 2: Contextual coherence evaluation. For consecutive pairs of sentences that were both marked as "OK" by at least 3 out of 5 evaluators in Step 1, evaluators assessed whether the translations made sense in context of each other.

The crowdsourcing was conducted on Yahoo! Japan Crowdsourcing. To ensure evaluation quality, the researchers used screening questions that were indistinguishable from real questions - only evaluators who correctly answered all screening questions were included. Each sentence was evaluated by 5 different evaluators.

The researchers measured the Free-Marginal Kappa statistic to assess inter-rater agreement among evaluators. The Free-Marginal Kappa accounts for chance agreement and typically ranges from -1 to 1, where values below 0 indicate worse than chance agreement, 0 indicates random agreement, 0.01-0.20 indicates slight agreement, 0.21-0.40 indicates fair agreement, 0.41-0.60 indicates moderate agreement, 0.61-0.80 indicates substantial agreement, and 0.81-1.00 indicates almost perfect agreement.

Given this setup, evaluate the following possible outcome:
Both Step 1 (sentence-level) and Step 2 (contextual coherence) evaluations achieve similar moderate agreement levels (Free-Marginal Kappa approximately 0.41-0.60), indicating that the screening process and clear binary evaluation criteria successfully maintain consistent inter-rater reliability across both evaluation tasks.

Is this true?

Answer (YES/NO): NO